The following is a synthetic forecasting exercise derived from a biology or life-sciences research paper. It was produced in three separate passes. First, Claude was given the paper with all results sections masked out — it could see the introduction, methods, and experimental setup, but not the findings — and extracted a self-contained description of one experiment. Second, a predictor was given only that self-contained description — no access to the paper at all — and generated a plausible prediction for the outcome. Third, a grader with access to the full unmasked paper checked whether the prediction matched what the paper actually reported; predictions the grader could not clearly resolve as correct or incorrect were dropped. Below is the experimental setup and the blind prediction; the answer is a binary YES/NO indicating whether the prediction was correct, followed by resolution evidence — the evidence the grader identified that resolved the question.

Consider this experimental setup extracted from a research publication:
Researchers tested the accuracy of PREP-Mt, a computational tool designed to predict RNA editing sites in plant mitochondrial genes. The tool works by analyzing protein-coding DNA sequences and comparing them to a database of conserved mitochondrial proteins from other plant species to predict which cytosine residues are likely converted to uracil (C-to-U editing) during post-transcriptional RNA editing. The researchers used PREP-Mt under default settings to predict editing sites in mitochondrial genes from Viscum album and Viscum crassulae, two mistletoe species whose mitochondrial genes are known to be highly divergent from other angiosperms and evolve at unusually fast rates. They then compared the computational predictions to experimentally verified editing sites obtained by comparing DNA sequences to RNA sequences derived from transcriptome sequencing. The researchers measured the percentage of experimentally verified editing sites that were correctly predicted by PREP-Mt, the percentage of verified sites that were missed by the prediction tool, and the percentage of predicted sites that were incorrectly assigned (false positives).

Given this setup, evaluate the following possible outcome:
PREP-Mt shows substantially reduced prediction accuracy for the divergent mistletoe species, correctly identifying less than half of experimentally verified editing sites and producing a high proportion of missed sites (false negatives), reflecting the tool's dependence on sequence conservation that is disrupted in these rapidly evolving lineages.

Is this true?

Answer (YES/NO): NO